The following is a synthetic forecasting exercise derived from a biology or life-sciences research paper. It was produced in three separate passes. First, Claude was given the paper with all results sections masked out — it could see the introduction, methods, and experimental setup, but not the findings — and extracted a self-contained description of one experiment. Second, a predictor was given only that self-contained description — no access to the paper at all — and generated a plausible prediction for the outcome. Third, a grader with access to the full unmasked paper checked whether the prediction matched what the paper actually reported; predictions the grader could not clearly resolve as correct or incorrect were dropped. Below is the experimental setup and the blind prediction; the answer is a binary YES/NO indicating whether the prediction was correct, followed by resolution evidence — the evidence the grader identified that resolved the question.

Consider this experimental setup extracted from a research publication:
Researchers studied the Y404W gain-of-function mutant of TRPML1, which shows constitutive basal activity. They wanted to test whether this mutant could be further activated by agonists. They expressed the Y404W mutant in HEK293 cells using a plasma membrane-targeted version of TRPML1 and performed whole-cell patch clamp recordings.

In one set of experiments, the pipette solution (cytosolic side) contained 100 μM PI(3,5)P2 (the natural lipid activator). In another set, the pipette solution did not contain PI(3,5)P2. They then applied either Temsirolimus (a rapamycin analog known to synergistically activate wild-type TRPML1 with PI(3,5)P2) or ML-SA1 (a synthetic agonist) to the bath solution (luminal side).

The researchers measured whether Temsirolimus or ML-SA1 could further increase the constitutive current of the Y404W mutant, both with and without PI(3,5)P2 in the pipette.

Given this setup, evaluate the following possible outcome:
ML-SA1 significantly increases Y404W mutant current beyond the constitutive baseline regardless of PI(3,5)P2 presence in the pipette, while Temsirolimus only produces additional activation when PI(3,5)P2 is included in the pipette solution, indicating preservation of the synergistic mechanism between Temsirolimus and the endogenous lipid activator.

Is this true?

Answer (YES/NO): NO